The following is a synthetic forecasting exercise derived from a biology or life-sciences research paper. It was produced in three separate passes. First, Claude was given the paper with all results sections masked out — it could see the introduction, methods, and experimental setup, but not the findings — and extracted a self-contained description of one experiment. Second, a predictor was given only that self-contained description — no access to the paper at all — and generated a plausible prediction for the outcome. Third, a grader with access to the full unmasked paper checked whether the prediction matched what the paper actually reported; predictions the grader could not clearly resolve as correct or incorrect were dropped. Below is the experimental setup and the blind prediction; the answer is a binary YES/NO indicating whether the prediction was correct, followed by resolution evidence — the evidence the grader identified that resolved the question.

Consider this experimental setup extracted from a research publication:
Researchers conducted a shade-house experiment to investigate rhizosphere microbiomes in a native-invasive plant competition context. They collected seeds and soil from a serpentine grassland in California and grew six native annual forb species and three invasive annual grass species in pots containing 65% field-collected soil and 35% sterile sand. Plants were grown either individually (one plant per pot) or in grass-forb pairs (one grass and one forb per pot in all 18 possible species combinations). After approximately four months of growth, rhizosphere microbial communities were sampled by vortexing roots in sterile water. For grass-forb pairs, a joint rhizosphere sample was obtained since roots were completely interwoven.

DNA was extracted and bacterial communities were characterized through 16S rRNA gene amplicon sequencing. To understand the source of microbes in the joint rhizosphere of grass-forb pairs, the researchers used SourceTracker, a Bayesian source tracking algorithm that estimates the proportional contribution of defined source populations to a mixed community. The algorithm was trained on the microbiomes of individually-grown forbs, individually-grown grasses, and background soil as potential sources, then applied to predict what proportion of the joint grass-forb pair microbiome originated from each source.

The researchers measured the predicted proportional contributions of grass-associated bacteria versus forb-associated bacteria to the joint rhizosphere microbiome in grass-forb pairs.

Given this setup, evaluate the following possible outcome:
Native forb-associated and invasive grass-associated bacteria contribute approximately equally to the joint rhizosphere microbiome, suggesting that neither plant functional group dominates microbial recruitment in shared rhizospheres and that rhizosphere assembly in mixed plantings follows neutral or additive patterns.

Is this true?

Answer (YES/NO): YES